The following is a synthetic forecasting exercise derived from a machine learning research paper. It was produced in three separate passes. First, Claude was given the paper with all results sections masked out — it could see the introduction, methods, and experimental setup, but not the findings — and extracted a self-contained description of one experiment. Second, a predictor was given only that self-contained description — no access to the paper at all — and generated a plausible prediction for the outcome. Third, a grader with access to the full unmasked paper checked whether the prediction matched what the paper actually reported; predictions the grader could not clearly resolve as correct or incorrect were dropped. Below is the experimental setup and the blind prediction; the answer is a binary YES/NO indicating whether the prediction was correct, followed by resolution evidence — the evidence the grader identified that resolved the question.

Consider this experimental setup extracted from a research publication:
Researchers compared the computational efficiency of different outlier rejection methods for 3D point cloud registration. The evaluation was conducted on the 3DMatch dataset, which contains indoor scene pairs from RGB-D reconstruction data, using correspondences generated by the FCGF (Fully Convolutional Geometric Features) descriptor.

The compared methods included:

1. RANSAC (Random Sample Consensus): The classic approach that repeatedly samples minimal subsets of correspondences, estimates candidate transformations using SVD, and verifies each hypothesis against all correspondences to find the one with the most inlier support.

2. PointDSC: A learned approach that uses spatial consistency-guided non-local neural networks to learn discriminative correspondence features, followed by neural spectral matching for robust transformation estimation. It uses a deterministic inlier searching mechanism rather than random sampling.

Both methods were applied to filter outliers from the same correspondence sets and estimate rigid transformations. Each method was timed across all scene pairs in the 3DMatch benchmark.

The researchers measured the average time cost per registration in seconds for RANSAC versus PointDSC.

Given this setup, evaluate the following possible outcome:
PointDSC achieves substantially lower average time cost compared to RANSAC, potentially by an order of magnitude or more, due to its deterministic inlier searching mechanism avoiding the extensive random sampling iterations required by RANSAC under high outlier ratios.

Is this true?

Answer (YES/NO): YES